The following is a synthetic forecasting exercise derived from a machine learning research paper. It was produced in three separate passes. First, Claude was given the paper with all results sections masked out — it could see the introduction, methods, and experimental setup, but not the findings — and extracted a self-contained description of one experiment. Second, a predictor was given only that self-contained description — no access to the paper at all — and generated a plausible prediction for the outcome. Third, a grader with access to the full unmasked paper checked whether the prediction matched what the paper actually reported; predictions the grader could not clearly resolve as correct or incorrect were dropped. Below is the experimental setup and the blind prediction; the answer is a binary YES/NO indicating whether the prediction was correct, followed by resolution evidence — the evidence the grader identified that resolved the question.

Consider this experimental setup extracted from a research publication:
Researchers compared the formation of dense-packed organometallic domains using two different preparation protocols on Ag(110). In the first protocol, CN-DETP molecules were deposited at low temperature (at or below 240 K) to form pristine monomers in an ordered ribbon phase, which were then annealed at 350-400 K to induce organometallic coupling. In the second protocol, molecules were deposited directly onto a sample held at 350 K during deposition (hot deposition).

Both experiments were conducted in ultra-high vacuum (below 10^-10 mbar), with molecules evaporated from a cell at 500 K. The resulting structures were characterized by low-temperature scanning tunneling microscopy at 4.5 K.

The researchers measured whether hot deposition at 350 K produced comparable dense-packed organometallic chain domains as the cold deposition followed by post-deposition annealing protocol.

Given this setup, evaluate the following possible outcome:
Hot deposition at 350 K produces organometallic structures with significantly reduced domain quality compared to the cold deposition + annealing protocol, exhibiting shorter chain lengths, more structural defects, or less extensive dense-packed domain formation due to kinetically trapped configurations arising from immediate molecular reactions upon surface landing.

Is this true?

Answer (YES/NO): NO